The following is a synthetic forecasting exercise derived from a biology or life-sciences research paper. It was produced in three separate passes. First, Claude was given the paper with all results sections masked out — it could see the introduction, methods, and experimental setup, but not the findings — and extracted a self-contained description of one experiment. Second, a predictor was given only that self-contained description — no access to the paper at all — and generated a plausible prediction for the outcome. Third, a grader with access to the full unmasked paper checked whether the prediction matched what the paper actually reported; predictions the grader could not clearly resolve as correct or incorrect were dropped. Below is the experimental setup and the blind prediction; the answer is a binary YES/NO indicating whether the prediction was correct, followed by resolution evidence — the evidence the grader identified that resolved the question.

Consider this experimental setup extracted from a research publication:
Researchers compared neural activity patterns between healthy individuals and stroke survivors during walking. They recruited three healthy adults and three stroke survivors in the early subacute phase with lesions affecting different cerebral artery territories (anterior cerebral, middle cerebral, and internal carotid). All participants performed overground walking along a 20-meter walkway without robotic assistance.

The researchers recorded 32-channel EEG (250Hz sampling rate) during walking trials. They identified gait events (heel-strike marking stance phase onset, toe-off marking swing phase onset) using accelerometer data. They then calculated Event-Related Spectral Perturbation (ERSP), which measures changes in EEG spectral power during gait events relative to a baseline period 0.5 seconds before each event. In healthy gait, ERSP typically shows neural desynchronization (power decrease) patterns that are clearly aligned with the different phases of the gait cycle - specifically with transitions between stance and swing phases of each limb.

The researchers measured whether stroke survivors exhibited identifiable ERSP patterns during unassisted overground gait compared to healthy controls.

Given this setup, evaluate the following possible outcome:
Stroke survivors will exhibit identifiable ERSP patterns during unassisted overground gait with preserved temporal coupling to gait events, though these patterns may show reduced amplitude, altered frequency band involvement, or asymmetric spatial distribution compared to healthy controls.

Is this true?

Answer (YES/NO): NO